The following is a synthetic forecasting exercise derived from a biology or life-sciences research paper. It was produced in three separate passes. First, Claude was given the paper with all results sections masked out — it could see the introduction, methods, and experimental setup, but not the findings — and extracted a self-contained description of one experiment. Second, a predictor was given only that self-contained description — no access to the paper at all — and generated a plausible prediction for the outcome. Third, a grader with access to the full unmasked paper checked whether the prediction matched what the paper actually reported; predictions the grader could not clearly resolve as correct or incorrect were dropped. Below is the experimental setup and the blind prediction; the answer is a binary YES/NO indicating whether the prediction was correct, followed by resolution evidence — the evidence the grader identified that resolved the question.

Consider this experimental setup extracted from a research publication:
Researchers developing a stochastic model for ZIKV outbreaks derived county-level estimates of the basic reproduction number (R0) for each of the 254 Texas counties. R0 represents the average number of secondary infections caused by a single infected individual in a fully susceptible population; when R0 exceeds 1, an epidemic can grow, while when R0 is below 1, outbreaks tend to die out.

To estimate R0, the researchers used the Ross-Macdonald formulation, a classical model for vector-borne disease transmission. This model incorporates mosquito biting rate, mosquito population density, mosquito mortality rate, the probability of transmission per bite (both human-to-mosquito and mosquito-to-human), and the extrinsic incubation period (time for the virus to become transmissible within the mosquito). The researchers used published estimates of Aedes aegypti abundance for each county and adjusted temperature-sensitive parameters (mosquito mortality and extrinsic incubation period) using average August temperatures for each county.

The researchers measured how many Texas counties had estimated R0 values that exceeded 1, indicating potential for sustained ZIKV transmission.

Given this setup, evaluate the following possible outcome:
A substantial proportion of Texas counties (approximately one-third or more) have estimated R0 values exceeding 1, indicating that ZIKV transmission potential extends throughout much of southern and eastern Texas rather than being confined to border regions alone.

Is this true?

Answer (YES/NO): NO